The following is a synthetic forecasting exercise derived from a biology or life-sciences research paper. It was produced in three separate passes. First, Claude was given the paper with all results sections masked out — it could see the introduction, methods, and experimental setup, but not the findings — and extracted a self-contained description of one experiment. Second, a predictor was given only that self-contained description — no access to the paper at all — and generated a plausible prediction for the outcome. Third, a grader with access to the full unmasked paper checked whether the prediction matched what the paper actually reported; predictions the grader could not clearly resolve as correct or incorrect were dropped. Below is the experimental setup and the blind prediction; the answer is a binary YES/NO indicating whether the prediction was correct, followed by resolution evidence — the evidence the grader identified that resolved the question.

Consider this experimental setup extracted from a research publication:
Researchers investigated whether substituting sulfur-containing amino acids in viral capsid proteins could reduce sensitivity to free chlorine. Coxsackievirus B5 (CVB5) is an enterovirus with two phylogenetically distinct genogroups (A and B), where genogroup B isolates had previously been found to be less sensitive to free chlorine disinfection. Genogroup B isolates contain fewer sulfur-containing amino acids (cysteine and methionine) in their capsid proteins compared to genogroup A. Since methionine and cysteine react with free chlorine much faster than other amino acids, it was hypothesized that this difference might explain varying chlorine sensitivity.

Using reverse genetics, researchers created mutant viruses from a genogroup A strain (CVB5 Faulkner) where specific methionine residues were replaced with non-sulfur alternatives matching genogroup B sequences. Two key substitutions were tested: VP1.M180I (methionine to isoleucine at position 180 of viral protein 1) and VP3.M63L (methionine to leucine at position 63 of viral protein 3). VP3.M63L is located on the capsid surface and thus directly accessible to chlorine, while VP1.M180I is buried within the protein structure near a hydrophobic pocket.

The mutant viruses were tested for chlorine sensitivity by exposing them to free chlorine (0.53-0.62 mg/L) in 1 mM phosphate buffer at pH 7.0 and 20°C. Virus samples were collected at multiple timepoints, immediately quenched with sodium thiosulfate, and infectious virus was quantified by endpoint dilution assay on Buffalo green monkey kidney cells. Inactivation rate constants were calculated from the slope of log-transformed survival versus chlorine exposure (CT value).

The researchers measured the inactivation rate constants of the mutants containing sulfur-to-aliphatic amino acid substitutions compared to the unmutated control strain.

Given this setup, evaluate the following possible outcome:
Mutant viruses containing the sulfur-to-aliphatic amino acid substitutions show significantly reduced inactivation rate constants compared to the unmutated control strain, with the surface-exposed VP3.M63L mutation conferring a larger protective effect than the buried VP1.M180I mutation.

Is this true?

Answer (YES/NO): NO